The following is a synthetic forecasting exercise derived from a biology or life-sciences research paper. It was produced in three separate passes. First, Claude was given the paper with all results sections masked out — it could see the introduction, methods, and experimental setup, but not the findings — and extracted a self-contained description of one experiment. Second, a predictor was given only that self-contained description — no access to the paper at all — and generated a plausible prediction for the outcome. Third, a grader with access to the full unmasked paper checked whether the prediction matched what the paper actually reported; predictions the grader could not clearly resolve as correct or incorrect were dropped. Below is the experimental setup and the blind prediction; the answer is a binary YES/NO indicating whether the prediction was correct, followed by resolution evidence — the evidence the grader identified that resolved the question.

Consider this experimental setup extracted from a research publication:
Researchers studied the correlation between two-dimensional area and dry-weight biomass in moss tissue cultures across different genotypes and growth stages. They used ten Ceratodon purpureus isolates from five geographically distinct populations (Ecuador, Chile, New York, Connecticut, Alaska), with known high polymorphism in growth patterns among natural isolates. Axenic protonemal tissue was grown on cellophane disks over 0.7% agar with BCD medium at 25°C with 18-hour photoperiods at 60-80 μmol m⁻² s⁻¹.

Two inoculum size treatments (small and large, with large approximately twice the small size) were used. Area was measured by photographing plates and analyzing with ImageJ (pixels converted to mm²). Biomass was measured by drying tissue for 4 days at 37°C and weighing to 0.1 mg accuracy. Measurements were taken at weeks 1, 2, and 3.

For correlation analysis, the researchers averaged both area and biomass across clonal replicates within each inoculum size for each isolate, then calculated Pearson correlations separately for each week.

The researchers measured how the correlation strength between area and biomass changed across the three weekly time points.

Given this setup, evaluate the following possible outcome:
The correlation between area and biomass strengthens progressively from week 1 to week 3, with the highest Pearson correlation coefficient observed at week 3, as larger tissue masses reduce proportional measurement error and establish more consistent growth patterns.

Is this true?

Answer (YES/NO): NO